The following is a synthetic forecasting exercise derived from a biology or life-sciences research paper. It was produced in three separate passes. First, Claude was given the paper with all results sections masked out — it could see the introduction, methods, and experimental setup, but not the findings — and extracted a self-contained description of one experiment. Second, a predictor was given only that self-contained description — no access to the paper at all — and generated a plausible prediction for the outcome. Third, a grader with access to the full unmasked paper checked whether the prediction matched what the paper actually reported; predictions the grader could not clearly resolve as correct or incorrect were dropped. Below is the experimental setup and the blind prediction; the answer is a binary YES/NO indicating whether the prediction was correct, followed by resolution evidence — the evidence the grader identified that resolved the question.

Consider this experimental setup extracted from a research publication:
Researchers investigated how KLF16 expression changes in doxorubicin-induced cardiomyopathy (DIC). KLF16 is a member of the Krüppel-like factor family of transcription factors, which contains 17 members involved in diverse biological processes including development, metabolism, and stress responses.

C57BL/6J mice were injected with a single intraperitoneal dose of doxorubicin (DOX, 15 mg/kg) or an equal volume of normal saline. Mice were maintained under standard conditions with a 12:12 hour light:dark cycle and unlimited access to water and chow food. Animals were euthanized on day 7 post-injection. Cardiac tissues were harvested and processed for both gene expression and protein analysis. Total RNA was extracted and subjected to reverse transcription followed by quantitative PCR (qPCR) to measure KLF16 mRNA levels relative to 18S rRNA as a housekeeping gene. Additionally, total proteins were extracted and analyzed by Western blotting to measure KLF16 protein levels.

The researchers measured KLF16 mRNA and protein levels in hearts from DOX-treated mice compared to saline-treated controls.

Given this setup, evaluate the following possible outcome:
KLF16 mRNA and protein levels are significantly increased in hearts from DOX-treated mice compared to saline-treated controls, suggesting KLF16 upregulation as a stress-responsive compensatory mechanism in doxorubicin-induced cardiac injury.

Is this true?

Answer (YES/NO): NO